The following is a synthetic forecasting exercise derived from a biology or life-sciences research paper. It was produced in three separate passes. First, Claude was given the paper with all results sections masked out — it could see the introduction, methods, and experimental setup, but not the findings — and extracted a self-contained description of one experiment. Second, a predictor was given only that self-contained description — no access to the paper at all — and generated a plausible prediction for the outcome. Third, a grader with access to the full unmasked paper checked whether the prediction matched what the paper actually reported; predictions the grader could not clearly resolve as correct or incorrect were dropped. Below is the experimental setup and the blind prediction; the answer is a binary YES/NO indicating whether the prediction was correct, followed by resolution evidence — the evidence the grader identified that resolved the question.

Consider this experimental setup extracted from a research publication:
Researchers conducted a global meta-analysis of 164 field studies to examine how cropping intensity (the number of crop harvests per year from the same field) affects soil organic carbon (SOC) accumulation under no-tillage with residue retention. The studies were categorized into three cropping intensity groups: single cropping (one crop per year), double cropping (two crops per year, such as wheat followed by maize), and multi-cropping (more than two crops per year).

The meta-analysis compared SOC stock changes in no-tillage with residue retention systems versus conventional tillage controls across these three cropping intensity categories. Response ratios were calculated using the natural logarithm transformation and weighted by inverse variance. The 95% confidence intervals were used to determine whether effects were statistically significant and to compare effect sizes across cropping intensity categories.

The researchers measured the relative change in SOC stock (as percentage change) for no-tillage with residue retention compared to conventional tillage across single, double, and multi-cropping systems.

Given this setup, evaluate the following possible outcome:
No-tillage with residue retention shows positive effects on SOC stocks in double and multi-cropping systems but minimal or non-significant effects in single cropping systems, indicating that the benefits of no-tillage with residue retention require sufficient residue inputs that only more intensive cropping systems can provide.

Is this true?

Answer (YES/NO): NO